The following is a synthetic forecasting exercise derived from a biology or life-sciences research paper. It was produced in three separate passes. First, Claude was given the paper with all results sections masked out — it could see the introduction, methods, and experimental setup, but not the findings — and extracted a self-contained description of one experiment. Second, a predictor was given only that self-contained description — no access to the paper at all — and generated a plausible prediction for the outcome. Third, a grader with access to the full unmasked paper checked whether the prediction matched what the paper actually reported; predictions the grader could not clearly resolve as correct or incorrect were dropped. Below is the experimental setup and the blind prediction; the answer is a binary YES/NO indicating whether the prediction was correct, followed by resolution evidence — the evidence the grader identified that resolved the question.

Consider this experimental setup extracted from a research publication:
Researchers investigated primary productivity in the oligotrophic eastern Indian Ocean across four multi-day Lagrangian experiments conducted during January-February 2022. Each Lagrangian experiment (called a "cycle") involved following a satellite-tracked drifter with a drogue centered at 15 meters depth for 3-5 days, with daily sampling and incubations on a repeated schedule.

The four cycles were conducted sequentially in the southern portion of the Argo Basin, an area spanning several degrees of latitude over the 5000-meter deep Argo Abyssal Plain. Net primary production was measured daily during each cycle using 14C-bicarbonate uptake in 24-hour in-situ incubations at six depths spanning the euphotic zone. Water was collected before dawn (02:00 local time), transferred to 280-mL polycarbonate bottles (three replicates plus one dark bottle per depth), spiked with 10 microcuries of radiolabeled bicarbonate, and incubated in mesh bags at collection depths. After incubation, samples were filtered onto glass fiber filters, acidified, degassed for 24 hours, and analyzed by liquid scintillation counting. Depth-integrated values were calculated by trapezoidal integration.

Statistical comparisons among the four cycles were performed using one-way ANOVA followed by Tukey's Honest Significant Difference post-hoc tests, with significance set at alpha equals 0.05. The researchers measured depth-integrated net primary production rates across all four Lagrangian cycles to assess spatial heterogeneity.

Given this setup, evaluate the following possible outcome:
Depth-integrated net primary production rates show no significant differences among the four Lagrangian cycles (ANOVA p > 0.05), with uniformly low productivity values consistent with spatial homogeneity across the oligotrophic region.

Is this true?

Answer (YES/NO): NO